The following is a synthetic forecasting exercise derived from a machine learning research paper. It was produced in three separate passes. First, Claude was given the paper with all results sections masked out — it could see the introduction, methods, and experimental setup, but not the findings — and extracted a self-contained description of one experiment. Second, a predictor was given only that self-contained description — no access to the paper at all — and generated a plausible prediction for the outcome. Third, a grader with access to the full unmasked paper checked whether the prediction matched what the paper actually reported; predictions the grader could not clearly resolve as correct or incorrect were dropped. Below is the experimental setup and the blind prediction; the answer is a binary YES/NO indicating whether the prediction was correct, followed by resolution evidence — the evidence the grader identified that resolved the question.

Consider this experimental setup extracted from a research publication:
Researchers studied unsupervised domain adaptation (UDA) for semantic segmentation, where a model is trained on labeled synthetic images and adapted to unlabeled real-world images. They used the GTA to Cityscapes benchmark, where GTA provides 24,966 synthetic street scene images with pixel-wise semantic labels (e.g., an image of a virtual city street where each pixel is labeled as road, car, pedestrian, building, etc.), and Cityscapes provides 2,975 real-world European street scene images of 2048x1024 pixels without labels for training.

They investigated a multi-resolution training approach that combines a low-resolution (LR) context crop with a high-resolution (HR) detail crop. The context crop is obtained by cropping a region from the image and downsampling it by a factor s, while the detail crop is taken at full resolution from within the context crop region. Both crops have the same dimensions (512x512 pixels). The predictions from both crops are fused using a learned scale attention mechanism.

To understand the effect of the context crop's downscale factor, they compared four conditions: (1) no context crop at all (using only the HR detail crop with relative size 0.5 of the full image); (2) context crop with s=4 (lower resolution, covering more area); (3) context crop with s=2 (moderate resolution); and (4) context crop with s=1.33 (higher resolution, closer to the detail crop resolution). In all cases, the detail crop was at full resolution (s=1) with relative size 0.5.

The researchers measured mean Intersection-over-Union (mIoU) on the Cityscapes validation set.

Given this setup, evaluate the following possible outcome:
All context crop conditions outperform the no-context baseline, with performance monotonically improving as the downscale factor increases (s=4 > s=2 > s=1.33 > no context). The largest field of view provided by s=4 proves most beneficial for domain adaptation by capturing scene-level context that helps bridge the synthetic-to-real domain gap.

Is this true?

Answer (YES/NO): NO